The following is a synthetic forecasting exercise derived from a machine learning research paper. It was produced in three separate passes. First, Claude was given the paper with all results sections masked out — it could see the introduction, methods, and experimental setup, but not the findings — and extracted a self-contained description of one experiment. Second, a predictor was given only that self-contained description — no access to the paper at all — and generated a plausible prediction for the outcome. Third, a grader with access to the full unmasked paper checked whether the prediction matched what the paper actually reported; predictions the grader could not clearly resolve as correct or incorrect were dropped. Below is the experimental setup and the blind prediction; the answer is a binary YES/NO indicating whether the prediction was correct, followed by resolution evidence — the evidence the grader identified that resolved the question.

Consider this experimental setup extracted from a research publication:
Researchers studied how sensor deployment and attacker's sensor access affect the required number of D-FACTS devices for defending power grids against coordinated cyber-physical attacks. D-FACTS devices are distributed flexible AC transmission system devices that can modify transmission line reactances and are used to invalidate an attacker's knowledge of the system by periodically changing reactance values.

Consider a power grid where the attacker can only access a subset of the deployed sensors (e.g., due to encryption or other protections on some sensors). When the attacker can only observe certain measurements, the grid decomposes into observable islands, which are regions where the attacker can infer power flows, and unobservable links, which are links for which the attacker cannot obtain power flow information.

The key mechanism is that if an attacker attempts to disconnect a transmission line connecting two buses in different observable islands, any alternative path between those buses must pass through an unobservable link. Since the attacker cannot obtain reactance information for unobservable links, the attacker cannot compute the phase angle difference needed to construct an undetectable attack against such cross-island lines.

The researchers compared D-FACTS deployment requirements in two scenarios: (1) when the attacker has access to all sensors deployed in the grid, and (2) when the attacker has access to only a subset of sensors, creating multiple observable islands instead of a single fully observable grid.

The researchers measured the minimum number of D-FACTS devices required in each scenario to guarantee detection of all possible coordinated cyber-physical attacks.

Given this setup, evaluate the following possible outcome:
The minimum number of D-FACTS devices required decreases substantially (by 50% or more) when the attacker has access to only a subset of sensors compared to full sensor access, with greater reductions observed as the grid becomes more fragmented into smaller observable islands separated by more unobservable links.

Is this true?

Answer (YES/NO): YES